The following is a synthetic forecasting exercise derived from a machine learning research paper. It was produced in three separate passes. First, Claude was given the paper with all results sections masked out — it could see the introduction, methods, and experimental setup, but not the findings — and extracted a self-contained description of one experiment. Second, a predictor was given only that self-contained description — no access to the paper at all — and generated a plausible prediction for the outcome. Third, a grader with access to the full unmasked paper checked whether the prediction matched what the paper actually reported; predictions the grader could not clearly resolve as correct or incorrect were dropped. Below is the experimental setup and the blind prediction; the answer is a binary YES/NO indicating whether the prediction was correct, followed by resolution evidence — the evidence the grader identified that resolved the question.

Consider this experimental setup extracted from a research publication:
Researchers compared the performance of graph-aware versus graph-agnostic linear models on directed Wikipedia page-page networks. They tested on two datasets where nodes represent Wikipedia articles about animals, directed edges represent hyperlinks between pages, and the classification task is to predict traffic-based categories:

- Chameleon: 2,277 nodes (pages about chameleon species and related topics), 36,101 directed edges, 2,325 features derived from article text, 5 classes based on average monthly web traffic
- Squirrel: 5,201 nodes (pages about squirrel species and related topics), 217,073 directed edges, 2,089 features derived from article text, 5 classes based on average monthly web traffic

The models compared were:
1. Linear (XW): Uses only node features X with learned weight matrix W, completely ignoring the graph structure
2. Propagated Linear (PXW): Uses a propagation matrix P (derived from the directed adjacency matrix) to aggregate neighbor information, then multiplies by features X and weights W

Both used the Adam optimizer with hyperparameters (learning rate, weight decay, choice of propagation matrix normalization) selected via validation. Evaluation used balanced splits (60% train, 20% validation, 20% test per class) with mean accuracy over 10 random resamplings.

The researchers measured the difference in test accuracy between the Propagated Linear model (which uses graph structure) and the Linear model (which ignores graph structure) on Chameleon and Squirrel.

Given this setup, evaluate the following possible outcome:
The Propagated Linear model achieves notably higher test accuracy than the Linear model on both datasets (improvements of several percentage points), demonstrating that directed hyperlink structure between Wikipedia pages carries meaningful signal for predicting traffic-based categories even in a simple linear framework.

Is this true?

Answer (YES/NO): YES